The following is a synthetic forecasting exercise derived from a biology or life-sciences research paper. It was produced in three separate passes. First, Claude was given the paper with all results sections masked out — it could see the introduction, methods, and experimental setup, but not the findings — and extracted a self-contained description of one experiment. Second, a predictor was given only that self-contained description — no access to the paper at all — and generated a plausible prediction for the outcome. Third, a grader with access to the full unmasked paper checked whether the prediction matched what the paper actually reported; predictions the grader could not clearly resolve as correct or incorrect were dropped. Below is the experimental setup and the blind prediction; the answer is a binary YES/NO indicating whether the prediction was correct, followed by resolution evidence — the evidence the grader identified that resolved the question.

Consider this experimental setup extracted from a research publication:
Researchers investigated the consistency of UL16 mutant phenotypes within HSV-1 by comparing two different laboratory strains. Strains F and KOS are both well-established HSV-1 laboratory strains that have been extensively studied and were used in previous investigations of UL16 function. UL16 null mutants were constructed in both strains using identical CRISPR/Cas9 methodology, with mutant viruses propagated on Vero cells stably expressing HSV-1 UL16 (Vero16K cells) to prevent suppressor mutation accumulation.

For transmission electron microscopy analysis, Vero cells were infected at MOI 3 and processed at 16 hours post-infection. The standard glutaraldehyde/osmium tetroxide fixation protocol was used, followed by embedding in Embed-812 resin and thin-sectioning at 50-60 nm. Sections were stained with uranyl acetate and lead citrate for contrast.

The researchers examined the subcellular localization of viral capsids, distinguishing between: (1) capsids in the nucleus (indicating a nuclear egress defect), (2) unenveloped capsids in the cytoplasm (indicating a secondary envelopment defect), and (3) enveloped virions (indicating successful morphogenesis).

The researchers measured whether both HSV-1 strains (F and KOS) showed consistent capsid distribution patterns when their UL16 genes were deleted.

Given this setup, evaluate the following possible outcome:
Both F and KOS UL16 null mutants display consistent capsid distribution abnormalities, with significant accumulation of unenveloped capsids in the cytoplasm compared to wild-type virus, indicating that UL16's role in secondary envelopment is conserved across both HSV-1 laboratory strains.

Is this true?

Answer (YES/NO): YES